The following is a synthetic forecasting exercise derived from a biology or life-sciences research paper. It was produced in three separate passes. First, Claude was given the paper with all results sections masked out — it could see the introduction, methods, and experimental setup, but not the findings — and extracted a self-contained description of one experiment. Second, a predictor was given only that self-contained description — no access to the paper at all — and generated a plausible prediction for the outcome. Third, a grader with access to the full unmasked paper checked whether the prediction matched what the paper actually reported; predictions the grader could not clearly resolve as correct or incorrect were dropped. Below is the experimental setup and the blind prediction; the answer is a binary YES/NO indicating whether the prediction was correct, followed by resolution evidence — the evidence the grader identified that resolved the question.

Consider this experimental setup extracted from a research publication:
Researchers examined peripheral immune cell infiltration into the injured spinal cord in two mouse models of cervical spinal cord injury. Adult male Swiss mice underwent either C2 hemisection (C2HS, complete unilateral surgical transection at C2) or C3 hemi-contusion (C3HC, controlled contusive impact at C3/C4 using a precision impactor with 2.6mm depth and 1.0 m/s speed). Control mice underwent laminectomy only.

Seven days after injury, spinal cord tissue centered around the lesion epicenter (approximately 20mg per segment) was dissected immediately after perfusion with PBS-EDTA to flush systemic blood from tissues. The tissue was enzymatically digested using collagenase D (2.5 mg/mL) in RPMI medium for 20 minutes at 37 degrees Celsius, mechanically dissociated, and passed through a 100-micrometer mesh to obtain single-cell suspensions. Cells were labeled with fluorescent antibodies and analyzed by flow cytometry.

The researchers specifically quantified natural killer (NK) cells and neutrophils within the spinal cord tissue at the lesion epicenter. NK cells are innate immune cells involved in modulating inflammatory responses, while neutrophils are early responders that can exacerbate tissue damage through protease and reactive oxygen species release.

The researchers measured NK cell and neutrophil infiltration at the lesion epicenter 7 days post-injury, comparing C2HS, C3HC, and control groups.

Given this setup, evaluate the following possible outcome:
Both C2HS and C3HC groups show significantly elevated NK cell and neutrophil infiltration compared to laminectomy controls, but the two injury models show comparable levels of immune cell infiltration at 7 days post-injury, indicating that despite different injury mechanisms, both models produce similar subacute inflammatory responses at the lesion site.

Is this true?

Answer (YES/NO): NO